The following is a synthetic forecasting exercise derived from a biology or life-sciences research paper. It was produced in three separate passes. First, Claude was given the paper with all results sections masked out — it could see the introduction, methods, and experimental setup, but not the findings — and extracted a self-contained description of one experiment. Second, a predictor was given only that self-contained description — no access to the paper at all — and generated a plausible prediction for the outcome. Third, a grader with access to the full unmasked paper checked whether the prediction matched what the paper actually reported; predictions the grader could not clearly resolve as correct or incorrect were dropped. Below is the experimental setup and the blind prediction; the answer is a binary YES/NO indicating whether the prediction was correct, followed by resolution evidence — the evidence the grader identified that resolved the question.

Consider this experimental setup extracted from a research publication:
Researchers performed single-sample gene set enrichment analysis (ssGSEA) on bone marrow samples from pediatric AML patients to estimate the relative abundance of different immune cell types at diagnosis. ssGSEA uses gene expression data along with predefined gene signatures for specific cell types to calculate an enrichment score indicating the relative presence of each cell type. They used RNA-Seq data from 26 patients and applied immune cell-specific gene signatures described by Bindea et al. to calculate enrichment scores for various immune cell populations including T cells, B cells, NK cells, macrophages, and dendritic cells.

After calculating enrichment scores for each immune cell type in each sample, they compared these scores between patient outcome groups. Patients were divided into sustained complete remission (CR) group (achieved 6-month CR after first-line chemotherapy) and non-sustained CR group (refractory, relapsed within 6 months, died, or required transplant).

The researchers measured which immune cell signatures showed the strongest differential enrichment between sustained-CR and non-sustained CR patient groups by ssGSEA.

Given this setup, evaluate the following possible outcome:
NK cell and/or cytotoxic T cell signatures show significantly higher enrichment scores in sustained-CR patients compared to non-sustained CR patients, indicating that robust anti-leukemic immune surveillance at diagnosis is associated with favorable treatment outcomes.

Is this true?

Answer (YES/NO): YES